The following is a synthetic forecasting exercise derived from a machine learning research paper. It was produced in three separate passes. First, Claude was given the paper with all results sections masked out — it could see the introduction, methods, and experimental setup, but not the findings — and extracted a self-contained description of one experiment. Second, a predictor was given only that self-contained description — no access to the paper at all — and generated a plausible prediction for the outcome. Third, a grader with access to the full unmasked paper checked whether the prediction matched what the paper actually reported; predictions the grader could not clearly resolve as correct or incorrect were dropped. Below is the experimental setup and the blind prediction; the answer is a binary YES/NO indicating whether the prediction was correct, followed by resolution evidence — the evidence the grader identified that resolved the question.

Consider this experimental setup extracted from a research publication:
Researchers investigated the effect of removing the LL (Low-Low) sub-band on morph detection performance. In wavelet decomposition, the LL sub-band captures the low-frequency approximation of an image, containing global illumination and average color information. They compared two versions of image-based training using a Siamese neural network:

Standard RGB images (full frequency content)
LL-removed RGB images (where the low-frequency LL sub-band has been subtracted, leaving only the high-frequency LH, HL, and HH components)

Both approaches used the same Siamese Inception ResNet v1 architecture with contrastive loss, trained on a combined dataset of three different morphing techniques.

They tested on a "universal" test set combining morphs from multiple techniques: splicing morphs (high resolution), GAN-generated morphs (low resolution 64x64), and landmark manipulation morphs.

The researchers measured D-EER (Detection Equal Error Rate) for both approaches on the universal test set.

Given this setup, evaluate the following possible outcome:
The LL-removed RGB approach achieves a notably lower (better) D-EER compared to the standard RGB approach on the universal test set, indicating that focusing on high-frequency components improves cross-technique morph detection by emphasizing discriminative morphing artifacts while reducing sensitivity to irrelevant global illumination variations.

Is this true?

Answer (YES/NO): NO